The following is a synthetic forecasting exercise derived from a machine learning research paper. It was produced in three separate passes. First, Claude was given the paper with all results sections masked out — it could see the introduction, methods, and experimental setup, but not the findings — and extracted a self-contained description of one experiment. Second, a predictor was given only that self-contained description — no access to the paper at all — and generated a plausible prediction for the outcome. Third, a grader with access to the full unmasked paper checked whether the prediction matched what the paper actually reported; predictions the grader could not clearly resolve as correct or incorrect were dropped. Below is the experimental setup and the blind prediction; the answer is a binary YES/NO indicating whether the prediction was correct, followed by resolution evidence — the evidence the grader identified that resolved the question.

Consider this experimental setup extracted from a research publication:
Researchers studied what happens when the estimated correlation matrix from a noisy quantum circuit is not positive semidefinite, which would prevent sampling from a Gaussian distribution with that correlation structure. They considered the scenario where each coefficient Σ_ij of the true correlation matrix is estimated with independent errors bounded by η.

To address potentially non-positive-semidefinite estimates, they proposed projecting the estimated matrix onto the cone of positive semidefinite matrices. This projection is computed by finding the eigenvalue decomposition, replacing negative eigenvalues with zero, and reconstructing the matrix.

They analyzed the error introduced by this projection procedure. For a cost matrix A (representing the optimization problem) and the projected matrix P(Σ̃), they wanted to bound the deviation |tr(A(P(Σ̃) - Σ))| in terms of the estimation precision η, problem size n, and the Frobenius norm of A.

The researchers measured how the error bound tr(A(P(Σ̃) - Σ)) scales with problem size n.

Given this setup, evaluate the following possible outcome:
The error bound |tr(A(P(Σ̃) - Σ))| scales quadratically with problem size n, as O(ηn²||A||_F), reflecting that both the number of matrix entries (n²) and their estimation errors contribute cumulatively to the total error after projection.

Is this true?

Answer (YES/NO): NO